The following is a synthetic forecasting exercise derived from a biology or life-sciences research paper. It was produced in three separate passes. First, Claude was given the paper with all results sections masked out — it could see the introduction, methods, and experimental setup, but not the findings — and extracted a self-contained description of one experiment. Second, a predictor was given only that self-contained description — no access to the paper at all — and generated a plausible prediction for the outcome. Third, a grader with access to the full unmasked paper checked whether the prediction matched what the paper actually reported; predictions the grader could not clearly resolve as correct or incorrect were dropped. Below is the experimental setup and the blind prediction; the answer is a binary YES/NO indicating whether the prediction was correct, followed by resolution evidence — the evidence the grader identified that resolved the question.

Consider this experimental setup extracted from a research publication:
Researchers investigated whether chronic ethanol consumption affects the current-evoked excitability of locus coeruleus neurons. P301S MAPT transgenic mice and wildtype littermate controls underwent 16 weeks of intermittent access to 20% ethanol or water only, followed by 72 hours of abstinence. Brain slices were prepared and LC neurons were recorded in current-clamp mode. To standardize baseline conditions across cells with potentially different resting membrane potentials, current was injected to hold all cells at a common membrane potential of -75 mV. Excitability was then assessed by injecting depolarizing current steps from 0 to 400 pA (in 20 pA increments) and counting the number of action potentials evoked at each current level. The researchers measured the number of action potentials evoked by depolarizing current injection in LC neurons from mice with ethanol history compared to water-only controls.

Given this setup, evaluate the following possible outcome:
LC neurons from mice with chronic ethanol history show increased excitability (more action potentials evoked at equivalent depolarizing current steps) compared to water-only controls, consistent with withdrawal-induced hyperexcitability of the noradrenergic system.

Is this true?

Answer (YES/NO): YES